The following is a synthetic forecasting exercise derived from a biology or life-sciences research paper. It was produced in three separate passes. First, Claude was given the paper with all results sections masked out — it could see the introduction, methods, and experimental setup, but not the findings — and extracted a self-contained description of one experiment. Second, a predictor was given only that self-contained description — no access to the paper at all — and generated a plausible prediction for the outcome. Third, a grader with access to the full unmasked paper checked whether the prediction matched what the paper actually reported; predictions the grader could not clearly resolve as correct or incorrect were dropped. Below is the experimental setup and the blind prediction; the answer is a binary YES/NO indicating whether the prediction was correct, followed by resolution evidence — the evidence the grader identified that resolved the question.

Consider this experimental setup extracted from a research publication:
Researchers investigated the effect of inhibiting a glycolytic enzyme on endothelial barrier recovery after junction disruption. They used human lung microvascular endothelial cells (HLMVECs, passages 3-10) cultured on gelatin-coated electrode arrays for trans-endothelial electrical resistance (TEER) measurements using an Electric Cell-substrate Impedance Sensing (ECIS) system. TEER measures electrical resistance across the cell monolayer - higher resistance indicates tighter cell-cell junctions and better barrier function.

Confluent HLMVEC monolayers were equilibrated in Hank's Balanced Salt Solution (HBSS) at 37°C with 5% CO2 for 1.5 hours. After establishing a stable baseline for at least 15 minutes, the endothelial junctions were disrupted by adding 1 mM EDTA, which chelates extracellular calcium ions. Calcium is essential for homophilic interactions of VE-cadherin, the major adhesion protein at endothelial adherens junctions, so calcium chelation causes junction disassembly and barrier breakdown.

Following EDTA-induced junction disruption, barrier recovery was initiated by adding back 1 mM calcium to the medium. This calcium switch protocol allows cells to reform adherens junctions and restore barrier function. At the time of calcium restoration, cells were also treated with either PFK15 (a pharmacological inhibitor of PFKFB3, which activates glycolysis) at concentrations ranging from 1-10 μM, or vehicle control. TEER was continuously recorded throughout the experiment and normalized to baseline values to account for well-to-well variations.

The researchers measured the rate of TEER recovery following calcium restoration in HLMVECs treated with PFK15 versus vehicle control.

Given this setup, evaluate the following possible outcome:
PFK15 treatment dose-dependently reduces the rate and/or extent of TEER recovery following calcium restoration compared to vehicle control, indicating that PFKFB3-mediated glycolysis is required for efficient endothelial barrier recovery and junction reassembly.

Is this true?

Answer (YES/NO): YES